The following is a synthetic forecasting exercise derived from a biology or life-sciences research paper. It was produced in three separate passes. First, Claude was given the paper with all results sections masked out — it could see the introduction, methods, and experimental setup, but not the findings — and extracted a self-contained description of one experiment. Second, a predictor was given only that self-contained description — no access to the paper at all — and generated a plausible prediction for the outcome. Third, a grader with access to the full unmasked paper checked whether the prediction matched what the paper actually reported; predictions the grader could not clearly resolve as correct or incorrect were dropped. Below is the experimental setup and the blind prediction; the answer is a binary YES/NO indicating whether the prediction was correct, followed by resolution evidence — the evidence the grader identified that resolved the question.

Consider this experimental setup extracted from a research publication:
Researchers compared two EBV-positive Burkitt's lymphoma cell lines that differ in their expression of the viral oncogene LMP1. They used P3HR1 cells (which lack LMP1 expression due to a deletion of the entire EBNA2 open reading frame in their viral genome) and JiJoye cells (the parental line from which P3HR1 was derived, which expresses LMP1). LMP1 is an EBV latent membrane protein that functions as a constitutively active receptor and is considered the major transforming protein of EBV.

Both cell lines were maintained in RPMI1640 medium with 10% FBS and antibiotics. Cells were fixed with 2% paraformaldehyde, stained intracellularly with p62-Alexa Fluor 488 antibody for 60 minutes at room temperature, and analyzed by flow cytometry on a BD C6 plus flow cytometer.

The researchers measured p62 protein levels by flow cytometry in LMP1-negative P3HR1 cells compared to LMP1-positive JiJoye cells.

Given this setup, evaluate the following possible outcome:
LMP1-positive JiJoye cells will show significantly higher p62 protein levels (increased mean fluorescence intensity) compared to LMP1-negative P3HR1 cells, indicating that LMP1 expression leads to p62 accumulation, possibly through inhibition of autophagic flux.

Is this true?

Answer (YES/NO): NO